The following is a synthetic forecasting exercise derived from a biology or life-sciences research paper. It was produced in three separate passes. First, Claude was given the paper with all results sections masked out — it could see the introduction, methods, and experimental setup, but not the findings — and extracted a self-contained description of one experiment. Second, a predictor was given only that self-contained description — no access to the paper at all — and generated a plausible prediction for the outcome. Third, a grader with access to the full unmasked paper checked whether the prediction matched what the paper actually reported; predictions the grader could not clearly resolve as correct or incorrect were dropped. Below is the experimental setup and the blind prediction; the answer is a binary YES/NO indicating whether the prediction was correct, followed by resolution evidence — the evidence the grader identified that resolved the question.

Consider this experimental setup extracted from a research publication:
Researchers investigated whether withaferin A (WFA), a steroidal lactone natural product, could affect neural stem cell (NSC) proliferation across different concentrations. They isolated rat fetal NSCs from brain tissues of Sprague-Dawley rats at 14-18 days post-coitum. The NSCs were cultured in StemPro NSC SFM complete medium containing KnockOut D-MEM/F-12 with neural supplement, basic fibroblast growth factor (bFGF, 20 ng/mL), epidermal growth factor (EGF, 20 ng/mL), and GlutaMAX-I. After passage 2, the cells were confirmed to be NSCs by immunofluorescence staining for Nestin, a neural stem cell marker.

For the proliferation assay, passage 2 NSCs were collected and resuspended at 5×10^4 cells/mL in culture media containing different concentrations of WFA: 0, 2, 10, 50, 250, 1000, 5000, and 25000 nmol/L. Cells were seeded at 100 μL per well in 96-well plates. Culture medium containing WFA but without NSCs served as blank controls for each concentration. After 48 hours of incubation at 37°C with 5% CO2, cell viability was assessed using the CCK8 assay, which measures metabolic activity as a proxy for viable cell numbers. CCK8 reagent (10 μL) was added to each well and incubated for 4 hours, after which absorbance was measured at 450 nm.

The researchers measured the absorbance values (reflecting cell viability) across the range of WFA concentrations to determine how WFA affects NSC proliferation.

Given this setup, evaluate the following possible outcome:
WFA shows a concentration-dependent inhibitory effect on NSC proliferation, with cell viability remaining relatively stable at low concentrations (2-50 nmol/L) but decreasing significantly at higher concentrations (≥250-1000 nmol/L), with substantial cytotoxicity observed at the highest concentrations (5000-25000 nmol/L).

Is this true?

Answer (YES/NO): NO